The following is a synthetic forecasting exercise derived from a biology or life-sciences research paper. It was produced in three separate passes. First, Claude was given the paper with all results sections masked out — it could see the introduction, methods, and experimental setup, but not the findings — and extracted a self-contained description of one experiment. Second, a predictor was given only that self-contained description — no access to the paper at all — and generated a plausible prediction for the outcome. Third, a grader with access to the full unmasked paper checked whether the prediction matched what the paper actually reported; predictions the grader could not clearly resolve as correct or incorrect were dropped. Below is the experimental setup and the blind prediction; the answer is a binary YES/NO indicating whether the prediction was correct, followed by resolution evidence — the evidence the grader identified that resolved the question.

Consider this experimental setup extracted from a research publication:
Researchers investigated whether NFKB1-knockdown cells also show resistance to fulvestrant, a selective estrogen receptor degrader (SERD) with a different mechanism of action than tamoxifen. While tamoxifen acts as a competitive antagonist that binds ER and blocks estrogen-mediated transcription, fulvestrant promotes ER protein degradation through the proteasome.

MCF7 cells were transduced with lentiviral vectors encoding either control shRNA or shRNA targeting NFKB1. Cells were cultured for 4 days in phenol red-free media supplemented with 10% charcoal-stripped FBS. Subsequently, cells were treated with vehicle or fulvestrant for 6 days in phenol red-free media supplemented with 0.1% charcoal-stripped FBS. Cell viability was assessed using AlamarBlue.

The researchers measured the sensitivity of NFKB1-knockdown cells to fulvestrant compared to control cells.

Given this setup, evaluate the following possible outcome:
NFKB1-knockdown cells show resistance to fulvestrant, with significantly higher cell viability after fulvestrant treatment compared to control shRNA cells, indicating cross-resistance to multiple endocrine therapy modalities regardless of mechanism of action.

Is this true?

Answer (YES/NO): YES